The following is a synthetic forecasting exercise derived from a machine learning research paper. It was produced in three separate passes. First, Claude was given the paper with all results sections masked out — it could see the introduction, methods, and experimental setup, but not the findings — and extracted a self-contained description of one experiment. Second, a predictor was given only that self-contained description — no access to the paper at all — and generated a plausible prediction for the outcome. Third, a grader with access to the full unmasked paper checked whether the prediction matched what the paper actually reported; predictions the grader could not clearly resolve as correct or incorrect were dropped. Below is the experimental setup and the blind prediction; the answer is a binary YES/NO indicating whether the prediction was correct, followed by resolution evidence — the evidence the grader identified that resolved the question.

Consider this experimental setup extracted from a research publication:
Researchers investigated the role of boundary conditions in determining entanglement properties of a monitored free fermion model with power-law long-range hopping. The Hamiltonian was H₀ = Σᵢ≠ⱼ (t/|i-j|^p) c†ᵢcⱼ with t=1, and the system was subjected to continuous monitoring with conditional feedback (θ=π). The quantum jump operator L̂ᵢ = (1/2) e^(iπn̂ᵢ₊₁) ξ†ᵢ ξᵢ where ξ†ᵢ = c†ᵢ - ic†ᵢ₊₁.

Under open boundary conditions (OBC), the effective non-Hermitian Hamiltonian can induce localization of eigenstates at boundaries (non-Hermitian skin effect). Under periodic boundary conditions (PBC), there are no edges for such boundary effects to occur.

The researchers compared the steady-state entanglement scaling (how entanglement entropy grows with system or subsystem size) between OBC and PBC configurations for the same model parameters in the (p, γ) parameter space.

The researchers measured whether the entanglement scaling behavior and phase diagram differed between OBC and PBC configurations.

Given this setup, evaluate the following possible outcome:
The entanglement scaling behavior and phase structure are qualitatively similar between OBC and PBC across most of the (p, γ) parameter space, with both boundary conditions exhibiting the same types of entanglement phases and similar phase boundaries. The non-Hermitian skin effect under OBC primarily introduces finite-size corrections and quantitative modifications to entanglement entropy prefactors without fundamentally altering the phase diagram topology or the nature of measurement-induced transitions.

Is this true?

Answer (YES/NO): NO